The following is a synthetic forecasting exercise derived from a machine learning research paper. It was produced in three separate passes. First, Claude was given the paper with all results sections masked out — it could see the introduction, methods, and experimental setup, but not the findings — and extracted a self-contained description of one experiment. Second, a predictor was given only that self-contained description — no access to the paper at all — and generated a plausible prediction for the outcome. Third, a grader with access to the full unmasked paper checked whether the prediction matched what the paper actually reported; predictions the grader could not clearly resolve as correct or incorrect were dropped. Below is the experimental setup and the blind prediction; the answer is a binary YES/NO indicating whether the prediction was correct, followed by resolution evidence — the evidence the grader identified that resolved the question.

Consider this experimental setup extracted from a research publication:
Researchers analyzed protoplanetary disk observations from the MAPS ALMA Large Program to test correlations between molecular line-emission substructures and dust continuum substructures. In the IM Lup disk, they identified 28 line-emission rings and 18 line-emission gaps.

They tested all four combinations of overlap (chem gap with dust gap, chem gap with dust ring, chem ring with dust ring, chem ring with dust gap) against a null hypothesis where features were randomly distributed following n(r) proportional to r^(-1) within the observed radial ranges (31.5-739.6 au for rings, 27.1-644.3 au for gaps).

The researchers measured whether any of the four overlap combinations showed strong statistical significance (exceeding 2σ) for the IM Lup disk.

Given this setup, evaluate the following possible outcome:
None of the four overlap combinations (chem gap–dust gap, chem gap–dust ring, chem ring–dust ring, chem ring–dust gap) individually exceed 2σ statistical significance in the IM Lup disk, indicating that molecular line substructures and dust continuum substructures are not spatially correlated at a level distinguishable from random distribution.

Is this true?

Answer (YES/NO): YES